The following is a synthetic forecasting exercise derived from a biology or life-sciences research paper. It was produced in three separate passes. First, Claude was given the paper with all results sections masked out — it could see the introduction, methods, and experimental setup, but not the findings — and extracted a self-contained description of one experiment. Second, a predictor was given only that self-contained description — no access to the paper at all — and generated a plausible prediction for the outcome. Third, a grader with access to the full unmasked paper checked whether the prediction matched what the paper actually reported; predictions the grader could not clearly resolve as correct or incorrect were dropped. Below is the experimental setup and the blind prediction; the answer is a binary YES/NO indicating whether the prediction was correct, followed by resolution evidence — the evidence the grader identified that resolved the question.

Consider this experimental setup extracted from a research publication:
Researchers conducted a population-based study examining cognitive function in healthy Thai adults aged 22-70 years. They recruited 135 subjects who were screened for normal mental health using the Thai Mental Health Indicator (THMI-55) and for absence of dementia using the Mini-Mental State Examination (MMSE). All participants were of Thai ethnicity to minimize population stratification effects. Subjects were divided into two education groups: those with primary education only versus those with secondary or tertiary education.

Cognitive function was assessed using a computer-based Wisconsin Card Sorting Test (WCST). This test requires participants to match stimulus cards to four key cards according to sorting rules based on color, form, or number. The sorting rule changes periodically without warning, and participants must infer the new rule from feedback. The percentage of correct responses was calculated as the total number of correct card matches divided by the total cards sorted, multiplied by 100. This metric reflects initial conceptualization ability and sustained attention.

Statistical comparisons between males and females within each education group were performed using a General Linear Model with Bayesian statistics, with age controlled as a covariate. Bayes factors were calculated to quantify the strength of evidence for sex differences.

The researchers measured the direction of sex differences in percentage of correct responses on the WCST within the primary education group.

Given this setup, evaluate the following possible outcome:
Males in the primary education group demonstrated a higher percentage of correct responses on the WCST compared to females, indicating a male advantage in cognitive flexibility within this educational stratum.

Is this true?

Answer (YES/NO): YES